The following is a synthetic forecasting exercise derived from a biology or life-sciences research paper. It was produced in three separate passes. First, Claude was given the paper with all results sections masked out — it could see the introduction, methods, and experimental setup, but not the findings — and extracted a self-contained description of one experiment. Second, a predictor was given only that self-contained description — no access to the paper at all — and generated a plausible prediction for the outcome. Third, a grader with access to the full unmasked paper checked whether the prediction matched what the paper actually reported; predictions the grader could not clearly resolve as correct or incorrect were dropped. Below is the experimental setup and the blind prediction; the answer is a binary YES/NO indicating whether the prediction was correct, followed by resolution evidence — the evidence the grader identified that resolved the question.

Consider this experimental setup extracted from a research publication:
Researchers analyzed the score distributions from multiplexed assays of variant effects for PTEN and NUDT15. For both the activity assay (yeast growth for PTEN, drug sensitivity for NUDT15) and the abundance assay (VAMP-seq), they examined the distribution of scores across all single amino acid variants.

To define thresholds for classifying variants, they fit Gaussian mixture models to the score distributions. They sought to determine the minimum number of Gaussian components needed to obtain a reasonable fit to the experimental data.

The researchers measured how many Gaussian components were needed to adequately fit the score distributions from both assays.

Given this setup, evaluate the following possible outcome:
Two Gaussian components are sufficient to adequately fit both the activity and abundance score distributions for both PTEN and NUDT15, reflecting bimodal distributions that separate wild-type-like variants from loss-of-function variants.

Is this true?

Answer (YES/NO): NO